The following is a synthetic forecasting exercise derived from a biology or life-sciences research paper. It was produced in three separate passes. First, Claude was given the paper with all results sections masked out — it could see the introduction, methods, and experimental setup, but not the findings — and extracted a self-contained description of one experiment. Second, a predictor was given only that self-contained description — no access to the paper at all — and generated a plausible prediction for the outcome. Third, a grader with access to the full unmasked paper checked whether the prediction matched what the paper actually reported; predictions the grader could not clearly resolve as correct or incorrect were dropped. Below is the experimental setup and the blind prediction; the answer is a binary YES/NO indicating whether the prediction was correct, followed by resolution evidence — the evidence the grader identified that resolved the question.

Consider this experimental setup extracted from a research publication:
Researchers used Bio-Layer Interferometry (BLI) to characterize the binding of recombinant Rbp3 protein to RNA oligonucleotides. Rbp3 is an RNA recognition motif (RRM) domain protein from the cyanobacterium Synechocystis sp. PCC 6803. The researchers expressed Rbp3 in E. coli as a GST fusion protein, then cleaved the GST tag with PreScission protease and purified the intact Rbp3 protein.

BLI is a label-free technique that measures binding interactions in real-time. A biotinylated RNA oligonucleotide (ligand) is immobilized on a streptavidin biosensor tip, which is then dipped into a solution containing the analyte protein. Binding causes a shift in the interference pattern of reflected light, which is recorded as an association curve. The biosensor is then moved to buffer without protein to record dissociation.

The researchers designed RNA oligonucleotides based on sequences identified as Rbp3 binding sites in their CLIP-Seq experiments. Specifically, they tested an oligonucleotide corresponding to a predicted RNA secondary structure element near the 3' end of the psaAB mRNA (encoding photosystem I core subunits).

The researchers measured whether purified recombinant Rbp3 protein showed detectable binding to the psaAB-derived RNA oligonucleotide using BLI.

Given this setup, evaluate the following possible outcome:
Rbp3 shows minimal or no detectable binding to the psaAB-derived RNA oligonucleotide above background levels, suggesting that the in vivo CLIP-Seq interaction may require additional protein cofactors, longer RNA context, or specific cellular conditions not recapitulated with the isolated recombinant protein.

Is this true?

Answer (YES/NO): NO